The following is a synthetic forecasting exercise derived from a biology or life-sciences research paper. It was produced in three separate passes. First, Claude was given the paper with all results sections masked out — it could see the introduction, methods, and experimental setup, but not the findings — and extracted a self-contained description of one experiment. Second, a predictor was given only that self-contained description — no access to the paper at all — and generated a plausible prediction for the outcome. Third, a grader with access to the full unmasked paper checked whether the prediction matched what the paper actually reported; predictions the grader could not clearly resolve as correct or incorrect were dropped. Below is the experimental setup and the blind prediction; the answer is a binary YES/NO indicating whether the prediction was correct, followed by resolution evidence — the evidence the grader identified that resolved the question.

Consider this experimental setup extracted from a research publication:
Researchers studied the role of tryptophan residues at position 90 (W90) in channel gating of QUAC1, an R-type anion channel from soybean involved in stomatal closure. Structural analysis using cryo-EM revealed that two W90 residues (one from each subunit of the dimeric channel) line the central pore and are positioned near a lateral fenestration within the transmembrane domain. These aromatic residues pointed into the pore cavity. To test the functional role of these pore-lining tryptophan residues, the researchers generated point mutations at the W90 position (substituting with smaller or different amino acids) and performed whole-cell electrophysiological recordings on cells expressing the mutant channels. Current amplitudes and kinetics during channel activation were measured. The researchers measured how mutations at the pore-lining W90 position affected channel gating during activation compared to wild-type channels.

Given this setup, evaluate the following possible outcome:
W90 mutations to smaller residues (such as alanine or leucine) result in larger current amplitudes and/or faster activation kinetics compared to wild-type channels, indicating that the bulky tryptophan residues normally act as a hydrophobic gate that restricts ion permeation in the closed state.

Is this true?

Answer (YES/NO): YES